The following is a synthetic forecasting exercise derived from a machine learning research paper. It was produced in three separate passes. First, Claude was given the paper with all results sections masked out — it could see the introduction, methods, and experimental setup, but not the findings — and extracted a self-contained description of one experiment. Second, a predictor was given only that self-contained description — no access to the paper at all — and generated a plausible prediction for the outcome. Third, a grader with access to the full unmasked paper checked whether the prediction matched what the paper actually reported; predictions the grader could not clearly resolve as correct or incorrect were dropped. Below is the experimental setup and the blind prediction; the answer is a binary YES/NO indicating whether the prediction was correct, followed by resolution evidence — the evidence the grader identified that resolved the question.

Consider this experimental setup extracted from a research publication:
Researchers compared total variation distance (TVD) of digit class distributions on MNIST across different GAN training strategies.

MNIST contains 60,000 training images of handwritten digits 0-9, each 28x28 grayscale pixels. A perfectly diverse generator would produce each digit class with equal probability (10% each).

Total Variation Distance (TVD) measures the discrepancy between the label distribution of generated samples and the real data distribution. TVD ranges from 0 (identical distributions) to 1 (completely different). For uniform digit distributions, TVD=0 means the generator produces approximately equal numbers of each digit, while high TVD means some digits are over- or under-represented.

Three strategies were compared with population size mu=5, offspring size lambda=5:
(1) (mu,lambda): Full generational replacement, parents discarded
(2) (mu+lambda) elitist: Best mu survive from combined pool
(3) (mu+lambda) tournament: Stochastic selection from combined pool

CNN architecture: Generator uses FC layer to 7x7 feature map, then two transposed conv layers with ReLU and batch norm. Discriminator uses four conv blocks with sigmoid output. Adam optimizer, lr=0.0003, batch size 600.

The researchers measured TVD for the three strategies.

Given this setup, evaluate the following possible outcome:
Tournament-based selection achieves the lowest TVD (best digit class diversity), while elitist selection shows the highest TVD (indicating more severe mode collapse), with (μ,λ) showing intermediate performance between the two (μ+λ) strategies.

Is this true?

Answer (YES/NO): NO